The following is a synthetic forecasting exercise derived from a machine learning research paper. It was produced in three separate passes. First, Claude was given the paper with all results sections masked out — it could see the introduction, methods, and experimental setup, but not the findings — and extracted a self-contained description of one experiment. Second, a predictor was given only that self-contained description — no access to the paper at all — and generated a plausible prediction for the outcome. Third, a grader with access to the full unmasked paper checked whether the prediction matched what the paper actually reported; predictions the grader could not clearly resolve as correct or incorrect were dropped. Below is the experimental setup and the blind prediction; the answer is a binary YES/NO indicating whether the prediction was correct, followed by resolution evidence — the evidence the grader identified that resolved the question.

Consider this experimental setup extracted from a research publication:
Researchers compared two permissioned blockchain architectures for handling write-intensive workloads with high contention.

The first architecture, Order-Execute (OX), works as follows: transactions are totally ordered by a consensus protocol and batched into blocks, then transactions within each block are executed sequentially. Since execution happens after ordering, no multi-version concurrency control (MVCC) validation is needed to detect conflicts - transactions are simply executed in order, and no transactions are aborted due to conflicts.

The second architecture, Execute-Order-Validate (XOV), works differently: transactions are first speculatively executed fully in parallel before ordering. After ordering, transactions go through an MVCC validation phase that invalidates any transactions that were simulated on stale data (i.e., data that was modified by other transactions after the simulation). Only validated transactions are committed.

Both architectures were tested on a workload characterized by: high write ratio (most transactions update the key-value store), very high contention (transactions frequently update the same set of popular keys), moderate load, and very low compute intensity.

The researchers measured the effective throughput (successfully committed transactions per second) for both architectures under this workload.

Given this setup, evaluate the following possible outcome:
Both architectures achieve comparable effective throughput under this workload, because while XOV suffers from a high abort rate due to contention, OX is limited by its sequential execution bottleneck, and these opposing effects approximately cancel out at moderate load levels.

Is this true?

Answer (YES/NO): NO